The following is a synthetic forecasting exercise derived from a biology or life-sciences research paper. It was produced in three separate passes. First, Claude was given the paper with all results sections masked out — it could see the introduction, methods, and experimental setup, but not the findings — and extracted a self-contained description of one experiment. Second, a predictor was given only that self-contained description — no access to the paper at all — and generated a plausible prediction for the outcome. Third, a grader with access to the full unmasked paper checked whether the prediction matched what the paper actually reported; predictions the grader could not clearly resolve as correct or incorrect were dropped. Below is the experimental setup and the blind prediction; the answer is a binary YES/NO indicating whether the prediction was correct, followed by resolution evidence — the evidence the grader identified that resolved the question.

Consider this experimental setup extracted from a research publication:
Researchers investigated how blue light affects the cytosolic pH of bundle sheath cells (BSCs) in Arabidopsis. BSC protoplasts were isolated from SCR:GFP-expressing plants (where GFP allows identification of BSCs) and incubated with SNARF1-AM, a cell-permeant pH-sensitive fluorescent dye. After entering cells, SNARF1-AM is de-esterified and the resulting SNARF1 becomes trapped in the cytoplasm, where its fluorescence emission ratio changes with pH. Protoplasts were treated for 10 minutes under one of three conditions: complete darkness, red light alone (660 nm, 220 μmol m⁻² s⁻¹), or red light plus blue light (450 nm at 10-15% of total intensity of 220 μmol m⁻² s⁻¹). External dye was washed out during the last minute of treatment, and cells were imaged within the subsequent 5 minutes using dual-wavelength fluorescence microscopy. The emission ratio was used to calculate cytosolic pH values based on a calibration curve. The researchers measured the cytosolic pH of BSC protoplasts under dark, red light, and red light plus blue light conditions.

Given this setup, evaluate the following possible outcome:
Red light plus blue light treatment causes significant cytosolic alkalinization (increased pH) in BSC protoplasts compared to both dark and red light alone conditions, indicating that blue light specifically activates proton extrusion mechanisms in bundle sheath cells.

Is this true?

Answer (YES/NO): YES